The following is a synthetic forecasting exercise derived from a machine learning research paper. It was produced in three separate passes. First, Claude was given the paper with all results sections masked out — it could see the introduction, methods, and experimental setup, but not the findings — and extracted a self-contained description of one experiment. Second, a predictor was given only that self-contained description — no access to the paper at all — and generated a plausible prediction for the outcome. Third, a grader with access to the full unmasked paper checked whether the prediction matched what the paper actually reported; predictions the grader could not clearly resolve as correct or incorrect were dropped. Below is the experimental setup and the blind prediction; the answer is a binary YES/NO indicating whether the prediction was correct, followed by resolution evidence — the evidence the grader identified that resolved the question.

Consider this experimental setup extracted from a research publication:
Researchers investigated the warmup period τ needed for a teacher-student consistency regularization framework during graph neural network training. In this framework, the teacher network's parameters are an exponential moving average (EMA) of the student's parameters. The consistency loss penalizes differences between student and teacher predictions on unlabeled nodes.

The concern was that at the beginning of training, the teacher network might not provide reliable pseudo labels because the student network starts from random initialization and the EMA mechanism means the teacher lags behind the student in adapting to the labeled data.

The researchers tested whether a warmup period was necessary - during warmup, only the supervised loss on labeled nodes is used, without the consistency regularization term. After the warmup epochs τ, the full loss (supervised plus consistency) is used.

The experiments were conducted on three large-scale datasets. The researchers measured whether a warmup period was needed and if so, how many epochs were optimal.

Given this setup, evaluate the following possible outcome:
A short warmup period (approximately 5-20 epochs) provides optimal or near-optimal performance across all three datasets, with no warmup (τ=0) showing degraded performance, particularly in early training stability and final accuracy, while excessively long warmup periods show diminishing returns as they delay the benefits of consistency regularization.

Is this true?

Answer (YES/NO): NO